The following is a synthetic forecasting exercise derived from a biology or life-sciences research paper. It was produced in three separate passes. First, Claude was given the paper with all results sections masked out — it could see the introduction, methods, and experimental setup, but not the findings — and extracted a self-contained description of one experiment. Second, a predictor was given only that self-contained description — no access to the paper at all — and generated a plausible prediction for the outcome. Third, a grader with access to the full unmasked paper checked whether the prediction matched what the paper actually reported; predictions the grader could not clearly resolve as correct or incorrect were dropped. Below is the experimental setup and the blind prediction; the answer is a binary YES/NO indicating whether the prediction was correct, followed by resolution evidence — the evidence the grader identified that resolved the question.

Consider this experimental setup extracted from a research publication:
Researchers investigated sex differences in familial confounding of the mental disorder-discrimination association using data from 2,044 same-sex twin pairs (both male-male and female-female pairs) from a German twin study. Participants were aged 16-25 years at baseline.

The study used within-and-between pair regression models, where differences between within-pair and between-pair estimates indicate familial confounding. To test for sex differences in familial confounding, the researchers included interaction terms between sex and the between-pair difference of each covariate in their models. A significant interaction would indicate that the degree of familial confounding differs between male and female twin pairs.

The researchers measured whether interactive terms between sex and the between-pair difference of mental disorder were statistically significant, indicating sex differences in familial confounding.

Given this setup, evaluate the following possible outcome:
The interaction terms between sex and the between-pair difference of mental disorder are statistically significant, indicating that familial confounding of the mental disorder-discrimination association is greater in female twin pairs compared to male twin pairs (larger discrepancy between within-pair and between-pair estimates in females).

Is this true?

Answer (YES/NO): NO